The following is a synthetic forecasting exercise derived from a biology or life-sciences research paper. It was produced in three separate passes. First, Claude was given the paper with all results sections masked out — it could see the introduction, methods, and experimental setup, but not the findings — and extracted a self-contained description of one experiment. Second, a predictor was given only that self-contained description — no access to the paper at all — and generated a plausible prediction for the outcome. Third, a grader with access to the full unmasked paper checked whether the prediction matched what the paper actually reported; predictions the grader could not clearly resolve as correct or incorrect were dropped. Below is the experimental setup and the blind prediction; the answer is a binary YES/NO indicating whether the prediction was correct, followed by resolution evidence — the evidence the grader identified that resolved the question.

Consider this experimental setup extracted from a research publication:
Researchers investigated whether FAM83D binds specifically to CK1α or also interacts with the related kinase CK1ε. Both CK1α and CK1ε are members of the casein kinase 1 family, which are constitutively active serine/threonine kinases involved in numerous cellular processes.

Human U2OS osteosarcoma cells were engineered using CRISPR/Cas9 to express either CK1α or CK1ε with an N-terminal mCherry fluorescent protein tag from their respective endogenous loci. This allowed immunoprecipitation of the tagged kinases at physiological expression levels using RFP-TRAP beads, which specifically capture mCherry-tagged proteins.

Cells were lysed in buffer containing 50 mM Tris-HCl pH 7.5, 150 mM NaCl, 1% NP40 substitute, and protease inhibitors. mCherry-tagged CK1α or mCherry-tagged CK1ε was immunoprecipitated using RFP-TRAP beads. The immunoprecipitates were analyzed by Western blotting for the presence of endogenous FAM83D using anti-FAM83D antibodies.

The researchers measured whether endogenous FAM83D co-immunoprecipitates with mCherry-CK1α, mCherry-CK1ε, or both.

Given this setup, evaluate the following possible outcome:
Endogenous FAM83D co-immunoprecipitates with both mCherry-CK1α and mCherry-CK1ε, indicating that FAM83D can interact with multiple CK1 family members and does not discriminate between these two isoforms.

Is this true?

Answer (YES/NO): NO